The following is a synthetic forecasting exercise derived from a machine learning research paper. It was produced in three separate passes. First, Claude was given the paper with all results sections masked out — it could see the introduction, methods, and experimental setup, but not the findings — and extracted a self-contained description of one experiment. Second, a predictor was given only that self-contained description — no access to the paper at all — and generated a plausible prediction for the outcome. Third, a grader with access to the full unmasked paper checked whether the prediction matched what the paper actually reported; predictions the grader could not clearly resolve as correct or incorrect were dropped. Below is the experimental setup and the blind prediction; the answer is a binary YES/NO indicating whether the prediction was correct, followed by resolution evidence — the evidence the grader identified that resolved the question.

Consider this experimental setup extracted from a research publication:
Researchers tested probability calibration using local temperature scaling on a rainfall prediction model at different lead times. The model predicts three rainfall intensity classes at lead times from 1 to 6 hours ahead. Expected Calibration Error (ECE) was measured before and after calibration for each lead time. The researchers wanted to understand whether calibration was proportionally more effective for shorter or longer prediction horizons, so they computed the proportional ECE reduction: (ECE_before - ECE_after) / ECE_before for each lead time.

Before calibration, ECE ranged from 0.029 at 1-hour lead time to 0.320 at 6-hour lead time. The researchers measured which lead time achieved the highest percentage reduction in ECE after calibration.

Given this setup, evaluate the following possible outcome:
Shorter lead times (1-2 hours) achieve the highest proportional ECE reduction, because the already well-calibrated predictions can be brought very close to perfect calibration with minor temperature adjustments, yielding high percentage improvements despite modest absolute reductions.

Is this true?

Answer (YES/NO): NO